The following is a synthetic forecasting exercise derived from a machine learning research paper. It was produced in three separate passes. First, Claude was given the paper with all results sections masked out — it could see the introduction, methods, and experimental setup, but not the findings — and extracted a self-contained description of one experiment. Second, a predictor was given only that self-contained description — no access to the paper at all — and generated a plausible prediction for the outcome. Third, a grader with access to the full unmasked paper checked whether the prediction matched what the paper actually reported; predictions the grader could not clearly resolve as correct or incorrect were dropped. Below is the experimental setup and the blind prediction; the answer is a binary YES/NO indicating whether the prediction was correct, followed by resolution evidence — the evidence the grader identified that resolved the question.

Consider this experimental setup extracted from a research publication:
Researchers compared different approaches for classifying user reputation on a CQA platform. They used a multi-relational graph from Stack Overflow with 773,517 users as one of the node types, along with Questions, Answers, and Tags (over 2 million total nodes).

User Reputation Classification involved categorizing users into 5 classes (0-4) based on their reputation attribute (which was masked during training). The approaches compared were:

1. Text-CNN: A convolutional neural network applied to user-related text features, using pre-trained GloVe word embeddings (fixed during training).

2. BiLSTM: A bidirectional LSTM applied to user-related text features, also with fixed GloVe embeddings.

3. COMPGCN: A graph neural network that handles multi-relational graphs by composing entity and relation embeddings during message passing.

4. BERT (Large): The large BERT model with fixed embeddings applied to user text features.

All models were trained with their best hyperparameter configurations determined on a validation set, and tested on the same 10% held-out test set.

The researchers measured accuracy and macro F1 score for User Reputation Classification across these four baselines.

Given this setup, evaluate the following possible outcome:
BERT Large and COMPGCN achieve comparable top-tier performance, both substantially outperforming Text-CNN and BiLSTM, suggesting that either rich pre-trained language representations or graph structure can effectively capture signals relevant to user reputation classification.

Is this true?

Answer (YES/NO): NO